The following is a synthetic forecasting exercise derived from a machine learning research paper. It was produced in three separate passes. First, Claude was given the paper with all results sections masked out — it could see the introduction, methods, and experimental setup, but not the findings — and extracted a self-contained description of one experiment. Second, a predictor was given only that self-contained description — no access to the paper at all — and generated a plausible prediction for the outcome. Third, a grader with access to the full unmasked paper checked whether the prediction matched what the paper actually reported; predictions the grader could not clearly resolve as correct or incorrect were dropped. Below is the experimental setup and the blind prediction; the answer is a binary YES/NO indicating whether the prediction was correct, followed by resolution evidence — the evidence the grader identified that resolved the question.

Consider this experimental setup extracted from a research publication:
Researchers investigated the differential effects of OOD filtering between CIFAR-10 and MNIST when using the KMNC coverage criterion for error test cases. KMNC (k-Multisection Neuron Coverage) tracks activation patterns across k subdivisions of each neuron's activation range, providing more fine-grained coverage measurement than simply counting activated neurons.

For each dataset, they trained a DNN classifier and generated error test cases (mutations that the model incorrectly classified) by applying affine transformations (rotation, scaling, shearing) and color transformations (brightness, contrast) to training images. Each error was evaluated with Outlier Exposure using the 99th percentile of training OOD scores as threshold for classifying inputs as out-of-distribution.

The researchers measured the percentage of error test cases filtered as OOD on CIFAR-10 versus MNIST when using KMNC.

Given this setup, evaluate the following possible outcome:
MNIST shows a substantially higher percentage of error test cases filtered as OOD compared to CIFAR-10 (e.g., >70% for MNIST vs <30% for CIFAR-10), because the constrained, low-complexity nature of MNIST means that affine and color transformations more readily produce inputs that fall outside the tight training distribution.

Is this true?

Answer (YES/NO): NO